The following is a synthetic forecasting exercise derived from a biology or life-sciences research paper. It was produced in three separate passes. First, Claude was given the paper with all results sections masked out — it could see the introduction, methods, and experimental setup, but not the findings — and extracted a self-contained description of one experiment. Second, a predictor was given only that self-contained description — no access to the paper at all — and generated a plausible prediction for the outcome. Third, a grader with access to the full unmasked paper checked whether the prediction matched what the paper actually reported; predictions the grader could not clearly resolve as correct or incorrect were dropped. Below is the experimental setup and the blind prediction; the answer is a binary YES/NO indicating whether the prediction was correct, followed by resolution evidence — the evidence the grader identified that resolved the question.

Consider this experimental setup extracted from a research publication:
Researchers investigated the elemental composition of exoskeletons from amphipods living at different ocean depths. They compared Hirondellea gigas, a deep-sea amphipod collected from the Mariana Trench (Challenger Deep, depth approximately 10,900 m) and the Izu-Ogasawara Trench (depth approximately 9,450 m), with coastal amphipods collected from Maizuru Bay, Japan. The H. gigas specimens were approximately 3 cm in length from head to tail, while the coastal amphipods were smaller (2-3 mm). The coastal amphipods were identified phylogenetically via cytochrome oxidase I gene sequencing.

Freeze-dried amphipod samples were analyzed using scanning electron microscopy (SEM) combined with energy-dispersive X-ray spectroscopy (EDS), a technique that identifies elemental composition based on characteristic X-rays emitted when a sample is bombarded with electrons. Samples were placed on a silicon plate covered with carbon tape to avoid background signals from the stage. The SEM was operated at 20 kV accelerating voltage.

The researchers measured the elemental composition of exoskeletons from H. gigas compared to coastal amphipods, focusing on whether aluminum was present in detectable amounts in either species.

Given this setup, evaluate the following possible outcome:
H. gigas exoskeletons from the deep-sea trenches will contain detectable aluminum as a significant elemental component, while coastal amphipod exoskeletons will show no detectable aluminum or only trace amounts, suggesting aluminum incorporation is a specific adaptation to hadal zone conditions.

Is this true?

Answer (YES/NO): YES